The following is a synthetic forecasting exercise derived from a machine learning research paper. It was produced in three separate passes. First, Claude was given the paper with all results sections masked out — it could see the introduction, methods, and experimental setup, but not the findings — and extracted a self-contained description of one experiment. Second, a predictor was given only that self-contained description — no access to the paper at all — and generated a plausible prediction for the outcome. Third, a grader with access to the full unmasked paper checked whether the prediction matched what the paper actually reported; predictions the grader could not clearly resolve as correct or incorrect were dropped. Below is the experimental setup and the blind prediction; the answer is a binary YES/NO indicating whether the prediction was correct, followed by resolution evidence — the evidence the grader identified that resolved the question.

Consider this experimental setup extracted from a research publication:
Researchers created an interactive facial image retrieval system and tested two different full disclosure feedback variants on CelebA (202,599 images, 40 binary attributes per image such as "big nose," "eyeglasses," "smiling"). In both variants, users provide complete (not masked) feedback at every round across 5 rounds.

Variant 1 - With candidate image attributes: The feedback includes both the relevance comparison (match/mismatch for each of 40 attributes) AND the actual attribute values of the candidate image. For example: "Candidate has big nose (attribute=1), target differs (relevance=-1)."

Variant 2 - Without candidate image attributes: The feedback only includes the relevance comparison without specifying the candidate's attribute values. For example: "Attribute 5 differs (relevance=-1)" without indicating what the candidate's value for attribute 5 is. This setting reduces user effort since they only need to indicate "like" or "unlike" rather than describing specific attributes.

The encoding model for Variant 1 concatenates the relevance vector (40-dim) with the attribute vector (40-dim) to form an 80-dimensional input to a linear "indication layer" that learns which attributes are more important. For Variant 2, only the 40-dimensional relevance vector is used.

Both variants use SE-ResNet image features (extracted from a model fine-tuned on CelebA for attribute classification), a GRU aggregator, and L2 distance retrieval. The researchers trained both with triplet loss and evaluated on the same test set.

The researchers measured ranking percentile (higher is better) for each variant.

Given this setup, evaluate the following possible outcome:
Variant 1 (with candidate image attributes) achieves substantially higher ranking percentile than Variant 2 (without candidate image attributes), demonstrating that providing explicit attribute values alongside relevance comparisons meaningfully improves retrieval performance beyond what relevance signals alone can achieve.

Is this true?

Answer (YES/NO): YES